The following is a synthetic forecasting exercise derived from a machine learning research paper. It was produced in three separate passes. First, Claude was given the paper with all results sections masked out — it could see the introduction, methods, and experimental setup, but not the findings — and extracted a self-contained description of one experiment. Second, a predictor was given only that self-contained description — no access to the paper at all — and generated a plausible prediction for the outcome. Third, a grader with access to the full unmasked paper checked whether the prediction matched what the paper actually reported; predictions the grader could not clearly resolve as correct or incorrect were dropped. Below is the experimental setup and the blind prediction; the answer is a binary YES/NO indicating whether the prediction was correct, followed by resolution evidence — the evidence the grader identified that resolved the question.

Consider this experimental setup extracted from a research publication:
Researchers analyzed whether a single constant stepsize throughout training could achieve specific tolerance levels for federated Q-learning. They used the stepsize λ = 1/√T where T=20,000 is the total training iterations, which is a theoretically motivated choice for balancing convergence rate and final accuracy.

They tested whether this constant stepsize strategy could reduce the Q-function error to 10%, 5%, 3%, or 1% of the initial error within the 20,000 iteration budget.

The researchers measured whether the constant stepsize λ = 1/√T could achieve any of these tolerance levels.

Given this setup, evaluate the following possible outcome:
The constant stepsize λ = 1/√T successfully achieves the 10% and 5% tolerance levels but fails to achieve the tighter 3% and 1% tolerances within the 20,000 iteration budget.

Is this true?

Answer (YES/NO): NO